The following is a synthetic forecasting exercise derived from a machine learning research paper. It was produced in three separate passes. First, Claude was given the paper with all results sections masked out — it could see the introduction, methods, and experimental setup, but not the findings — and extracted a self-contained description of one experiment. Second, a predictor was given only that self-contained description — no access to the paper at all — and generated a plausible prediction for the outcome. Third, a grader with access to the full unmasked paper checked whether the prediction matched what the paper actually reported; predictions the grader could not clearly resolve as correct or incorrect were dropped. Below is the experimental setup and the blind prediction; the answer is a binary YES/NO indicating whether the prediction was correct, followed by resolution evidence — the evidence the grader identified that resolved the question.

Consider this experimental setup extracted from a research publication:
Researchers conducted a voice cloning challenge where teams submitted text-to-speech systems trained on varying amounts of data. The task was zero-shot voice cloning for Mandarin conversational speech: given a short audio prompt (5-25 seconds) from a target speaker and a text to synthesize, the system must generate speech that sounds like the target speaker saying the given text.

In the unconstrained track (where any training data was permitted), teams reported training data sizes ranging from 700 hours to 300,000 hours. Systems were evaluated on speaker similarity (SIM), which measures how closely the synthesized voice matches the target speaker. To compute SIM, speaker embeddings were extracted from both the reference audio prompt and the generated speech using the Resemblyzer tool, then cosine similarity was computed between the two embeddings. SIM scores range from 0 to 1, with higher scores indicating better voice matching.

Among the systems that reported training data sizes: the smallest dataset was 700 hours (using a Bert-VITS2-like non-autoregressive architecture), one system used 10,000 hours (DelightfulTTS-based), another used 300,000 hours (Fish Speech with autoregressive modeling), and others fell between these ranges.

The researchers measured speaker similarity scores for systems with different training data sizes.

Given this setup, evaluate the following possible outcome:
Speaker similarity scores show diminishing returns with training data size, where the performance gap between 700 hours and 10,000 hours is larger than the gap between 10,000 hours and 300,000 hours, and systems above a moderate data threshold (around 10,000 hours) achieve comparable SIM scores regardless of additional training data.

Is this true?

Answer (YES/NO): NO